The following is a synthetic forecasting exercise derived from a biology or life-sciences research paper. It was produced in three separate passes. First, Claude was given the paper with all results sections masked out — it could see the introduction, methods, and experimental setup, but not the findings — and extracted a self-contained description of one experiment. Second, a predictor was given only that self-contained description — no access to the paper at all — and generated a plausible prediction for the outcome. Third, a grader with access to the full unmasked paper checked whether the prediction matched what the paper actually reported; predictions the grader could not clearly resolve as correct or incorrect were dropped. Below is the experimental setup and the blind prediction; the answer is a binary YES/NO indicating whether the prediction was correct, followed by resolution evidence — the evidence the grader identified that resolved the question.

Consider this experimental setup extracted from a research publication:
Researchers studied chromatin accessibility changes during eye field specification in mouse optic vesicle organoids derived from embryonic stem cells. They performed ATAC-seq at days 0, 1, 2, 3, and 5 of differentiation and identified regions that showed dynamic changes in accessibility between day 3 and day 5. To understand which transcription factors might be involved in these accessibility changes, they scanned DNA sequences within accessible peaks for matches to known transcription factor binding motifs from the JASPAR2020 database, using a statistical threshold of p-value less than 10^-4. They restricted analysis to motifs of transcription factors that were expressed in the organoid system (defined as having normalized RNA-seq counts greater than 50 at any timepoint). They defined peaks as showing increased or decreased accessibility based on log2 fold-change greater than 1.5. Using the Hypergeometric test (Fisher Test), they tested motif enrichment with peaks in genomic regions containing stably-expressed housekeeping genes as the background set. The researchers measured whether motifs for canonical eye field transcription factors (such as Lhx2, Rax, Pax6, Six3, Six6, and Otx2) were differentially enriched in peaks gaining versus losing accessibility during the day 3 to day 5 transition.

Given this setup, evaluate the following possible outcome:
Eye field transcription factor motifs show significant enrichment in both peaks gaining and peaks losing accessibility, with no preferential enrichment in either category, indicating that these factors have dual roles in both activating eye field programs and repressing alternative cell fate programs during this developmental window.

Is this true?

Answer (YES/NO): NO